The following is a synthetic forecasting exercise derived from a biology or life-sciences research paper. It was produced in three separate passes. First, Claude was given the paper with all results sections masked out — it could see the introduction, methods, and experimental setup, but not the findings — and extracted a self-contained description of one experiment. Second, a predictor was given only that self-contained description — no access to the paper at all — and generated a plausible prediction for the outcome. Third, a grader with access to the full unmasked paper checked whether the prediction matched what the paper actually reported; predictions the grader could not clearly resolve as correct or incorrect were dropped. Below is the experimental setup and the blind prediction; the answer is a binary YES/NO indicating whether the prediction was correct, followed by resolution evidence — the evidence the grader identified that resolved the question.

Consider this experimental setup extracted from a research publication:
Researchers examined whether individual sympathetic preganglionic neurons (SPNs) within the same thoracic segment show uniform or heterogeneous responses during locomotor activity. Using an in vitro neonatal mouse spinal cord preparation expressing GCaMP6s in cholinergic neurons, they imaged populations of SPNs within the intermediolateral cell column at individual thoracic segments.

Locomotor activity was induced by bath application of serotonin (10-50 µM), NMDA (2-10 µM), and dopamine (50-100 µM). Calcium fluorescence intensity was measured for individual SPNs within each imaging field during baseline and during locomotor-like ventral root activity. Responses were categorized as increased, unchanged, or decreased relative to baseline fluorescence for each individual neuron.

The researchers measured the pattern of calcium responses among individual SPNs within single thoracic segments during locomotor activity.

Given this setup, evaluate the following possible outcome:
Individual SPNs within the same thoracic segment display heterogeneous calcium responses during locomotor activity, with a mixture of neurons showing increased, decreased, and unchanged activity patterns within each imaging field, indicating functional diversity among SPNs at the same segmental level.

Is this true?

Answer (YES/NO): YES